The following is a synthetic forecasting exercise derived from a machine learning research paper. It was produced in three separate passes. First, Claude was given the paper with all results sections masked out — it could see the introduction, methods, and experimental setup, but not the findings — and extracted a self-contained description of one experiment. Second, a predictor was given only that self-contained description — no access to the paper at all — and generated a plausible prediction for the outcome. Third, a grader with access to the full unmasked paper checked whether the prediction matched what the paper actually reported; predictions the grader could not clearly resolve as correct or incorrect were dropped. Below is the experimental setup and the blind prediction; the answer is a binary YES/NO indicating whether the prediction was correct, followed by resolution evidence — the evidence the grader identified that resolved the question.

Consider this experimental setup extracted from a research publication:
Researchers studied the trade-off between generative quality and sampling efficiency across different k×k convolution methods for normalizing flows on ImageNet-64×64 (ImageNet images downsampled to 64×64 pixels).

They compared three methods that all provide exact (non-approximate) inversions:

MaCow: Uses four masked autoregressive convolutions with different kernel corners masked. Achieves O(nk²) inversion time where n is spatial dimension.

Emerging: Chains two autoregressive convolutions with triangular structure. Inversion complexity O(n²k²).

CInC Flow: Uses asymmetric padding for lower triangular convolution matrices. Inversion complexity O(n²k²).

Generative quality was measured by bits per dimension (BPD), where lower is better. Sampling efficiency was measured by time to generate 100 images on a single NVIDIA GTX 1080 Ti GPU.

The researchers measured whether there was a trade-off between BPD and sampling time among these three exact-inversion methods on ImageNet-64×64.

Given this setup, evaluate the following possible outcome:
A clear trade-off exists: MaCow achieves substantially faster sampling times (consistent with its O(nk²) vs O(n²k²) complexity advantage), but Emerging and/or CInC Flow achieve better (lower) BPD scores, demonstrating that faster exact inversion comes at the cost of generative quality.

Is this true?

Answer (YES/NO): NO